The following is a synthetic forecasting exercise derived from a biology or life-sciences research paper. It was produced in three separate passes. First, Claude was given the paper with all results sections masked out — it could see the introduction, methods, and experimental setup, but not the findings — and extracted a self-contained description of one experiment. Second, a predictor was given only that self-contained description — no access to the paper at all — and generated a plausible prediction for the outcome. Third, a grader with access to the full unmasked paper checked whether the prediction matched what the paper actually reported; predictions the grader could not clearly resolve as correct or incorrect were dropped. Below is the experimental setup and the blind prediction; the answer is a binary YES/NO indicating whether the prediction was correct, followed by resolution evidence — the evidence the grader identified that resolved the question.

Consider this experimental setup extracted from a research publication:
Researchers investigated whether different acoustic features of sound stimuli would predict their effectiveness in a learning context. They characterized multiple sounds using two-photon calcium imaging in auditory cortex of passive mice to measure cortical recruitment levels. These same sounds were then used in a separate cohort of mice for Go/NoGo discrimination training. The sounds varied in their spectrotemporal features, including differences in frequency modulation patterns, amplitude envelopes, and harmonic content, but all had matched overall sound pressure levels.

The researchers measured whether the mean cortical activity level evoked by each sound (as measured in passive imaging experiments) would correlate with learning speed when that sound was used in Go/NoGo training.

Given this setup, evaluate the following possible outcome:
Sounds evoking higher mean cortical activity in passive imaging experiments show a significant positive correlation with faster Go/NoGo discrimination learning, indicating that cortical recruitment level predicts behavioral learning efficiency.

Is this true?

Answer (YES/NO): YES